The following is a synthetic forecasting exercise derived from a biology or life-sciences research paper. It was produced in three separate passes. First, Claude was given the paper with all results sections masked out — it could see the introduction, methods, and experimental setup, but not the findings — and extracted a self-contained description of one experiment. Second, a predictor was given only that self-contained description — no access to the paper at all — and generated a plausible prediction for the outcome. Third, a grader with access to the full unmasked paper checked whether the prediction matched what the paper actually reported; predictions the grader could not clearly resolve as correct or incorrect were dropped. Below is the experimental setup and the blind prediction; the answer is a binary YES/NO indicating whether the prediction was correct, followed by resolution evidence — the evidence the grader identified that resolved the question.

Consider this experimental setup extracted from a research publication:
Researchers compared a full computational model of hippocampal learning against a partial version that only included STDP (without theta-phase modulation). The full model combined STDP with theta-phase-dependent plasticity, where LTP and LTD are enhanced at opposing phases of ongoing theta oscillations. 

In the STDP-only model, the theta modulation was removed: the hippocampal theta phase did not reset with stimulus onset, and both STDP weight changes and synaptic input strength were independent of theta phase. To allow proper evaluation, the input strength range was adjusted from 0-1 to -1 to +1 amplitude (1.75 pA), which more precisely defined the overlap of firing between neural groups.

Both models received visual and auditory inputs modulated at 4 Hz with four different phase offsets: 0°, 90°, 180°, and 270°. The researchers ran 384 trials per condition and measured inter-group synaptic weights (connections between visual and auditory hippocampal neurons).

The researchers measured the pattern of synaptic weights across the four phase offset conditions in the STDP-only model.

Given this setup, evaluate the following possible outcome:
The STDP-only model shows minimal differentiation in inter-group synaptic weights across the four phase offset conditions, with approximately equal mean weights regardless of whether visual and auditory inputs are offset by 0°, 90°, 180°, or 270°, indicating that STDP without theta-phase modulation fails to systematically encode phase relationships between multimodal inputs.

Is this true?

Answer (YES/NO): NO